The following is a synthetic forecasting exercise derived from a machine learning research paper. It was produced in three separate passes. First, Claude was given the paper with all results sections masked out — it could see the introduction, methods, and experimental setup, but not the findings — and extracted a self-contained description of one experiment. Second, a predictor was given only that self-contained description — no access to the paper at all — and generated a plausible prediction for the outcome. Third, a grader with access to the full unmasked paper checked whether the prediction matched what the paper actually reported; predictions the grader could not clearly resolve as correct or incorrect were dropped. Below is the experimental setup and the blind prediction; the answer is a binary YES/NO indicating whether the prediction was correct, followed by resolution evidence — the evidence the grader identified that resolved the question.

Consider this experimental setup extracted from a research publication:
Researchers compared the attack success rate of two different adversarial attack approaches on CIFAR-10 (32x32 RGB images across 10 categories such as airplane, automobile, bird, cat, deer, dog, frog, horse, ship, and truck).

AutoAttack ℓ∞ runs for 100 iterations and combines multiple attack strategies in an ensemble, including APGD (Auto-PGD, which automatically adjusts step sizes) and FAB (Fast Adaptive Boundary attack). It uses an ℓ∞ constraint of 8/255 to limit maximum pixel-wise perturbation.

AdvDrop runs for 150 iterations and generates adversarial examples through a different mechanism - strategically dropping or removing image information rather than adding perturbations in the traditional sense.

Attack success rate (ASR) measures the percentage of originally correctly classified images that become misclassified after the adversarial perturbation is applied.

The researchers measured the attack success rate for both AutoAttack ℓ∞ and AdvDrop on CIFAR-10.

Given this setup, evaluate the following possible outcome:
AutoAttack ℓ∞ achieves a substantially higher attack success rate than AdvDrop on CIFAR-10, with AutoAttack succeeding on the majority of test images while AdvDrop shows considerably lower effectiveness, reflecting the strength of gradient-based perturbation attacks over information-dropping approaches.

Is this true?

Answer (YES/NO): NO